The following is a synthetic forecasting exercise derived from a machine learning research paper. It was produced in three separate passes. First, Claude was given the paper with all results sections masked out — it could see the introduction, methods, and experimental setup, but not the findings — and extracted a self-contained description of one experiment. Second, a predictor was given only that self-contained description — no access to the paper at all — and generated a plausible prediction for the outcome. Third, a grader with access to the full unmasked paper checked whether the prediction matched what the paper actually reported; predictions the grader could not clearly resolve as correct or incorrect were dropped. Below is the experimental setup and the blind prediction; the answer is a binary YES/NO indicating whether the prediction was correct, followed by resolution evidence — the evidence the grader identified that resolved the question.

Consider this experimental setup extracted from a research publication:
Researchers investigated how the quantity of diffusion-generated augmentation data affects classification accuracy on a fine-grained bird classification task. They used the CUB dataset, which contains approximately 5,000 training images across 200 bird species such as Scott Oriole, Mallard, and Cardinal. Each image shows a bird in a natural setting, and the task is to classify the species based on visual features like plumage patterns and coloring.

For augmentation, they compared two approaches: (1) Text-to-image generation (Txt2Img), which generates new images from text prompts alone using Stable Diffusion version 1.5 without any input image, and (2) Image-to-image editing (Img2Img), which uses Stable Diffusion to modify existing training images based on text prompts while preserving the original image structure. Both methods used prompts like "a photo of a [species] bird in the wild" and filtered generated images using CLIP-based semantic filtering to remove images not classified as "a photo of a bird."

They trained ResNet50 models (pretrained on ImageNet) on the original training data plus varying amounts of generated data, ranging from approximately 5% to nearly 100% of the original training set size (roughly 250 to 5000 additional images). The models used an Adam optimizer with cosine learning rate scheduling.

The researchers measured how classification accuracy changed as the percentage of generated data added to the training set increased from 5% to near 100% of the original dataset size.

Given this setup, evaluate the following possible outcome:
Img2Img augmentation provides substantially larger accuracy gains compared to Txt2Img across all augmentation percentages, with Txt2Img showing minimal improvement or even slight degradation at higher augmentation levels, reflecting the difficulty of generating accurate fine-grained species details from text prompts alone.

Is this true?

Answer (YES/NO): NO